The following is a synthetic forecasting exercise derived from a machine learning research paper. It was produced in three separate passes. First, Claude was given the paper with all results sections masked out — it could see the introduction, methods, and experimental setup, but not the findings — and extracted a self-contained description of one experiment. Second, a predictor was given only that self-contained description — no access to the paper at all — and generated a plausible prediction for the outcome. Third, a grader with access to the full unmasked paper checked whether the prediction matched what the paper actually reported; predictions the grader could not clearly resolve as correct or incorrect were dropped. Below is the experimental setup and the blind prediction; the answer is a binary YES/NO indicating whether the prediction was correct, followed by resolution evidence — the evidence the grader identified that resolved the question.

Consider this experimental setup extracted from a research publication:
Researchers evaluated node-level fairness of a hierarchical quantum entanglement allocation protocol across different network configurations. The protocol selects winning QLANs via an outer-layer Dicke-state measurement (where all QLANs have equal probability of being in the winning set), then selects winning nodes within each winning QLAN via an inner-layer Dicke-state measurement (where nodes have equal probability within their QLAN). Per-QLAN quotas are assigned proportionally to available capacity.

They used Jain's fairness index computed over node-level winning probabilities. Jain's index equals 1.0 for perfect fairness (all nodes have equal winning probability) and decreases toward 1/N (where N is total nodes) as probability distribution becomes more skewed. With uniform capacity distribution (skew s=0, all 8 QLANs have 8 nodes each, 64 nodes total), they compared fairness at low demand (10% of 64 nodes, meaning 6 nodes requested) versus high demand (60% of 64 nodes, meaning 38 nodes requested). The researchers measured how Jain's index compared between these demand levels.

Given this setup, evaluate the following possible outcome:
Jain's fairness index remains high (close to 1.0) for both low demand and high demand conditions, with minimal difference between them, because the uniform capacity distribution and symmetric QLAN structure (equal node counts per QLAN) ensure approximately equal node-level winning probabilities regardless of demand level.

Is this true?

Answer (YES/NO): NO